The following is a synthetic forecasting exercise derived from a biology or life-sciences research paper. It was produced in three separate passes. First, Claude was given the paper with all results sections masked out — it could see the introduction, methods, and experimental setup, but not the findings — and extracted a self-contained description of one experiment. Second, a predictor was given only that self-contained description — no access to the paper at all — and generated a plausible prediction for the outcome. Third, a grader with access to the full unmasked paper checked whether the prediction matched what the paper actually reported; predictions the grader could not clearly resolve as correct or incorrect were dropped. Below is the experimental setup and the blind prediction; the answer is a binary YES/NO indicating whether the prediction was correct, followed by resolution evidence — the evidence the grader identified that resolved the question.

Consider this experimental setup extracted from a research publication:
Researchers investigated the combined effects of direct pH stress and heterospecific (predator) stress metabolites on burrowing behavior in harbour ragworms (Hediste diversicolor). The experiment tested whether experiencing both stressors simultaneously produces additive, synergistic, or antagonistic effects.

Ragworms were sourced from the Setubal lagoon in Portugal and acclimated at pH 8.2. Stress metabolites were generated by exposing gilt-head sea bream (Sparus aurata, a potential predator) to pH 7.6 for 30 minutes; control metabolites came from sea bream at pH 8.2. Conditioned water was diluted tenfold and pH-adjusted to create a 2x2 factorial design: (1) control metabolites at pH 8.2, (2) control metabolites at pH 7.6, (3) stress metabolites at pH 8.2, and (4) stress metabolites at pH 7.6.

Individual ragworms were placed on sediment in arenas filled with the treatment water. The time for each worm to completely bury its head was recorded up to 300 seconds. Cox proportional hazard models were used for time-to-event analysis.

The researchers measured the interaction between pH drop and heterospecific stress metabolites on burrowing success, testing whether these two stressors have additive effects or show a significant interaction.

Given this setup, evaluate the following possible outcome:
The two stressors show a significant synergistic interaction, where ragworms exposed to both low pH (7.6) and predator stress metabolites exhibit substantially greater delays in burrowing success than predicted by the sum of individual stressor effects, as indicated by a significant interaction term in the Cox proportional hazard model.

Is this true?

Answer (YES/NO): NO